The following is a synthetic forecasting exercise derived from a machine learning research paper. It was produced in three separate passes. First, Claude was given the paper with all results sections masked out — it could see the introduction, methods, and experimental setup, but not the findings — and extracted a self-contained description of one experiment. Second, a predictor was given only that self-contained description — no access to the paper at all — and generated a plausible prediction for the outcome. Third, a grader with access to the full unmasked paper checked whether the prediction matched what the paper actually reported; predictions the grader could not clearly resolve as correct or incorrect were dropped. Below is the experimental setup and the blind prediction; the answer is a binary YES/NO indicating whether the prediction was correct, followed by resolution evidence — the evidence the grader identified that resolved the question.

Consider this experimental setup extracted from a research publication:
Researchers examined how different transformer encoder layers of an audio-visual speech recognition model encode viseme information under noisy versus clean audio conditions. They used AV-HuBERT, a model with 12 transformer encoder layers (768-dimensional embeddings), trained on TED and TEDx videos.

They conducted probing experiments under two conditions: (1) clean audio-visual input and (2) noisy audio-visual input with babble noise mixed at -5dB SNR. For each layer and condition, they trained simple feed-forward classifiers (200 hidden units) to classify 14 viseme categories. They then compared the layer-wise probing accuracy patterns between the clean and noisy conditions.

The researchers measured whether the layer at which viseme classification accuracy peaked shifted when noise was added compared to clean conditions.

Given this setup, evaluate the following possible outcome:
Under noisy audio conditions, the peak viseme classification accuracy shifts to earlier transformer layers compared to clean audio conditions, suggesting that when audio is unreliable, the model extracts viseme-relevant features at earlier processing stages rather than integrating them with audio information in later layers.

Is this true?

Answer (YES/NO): NO